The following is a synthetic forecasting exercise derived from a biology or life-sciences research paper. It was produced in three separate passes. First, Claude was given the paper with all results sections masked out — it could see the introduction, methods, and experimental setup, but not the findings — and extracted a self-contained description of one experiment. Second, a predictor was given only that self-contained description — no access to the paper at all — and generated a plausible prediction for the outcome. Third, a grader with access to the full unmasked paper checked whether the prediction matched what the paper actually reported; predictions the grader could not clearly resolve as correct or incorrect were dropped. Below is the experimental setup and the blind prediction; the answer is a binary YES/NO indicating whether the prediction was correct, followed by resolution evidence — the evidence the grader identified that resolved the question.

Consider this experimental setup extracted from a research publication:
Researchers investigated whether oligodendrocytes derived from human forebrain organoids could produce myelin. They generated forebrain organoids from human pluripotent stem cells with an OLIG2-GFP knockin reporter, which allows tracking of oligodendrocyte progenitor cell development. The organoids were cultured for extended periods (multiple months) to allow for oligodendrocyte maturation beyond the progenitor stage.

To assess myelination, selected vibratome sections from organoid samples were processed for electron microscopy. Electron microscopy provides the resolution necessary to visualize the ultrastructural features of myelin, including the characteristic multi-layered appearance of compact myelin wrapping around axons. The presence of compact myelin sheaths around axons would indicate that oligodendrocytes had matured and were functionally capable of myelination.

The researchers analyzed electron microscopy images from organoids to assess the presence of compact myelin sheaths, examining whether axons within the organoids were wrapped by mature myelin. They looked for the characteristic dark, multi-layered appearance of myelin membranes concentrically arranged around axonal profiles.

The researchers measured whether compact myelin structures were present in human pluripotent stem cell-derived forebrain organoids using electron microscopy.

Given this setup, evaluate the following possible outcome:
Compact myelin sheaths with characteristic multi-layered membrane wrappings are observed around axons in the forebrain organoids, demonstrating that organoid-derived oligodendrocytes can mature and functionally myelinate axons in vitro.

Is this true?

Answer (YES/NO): YES